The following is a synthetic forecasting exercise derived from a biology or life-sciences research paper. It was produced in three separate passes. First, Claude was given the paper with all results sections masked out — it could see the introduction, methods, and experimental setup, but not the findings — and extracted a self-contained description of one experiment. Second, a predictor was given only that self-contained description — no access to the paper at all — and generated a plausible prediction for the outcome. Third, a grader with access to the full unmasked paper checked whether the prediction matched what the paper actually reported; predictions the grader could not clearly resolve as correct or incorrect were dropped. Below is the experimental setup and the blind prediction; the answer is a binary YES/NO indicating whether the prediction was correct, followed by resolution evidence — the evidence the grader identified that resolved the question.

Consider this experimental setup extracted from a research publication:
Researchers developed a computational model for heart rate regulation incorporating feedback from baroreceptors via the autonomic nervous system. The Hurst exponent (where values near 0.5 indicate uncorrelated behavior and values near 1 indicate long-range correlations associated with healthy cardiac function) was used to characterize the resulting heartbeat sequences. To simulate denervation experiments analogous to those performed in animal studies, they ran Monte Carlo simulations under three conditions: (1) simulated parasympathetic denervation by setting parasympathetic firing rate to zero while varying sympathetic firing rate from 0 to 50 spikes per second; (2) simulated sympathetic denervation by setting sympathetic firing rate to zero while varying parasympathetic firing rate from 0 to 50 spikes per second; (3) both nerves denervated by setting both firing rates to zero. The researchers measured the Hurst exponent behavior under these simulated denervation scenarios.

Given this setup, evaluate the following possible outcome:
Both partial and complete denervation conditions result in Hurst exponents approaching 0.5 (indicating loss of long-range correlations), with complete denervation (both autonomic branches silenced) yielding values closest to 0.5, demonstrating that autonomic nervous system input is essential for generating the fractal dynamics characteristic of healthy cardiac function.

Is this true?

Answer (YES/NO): NO